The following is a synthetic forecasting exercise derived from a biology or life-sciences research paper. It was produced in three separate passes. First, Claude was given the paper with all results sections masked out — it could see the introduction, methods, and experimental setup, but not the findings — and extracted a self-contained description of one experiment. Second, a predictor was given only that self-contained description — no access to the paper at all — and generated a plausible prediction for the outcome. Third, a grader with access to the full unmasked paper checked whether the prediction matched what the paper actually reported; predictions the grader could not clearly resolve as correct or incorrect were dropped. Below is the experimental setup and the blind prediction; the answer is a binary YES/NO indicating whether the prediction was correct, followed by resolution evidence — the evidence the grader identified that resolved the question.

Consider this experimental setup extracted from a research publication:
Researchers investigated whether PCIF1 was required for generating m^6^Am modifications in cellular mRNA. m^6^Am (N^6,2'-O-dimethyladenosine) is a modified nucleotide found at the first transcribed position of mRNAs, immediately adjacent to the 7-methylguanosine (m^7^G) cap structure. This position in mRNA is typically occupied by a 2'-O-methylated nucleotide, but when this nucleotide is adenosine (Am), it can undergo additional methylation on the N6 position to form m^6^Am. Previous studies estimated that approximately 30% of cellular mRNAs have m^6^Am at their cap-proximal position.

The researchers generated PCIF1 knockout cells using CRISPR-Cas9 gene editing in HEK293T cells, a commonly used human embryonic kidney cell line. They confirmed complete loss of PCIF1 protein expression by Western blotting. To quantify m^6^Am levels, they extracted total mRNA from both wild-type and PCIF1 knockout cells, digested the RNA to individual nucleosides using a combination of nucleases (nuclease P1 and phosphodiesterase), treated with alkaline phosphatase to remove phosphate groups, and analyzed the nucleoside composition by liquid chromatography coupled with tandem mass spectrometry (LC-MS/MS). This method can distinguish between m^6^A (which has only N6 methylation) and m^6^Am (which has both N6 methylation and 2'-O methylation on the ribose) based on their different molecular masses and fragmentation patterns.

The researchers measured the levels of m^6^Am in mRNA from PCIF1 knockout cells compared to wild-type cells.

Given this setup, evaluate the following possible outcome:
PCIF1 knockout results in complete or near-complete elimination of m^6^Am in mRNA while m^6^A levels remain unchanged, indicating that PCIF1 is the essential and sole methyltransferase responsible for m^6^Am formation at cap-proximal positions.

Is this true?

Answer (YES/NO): YES